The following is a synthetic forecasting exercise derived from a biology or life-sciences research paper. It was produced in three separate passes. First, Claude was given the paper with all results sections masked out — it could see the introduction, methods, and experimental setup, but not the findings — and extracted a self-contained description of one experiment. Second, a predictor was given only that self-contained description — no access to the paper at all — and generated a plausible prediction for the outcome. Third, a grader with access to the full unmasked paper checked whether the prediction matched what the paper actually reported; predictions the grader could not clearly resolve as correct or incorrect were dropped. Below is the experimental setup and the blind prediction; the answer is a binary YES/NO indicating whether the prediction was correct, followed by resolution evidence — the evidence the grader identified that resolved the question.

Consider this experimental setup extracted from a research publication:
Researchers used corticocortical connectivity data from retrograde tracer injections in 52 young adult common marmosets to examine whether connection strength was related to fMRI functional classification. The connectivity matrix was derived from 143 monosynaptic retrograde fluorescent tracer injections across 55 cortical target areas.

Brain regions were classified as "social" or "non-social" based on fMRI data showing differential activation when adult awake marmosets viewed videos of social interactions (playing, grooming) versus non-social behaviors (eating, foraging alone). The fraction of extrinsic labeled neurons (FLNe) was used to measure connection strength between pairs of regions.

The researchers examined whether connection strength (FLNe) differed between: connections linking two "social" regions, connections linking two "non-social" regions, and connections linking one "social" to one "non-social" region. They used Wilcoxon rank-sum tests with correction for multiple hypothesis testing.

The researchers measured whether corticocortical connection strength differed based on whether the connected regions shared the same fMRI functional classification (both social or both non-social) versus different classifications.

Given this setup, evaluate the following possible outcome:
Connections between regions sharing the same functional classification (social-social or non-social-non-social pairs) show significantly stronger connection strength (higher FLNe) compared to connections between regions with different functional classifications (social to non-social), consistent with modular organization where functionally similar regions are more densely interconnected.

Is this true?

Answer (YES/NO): NO